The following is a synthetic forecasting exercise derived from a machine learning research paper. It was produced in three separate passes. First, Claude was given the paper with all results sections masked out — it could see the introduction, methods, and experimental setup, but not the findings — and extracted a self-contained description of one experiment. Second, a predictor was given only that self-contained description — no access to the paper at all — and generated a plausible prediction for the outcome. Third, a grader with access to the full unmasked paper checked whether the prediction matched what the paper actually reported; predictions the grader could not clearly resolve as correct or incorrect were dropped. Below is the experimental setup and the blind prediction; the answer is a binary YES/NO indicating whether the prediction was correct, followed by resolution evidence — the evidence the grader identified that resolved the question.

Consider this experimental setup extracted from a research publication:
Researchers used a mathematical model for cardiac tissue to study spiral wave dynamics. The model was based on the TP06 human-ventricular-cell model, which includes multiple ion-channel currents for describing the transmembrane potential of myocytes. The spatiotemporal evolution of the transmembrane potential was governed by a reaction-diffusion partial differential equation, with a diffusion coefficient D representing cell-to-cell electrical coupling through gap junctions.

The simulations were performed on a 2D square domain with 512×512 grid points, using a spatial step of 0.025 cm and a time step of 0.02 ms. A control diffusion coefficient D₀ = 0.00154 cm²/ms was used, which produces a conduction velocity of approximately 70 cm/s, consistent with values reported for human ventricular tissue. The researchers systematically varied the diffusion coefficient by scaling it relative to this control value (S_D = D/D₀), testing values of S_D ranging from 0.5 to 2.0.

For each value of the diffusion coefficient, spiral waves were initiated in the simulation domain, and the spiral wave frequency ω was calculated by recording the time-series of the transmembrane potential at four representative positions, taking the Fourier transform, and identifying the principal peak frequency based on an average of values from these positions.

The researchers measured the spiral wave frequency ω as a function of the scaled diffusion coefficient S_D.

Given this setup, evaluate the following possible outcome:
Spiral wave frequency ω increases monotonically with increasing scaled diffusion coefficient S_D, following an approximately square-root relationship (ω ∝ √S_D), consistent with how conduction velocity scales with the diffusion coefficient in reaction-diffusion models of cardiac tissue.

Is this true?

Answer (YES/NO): NO